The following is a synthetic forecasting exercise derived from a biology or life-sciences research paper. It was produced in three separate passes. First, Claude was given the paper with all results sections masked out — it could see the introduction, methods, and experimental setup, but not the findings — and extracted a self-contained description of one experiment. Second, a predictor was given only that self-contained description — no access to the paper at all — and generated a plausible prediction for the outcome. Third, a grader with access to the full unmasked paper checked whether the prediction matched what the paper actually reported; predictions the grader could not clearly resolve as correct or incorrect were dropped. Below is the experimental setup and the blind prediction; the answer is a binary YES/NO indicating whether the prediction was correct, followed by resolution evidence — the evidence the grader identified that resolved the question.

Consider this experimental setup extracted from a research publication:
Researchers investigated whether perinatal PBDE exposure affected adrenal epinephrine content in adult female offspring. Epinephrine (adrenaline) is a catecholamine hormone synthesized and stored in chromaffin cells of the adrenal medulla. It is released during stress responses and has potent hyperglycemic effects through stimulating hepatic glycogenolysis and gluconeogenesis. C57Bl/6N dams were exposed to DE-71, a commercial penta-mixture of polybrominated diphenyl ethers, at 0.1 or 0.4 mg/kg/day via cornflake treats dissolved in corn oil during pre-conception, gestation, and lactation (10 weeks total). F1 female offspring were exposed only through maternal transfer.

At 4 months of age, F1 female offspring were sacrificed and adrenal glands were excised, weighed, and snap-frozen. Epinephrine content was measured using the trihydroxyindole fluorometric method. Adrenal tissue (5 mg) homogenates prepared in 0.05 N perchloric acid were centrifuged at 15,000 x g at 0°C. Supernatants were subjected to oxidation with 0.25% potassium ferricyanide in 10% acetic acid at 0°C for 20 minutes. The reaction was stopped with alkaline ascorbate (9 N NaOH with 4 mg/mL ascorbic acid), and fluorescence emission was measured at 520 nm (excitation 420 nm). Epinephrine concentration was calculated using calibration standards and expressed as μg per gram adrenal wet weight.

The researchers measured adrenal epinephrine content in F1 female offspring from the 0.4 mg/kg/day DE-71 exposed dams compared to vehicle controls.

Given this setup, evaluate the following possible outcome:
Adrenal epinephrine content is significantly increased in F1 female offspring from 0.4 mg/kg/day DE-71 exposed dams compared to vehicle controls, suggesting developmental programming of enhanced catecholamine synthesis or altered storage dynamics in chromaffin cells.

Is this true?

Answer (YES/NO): YES